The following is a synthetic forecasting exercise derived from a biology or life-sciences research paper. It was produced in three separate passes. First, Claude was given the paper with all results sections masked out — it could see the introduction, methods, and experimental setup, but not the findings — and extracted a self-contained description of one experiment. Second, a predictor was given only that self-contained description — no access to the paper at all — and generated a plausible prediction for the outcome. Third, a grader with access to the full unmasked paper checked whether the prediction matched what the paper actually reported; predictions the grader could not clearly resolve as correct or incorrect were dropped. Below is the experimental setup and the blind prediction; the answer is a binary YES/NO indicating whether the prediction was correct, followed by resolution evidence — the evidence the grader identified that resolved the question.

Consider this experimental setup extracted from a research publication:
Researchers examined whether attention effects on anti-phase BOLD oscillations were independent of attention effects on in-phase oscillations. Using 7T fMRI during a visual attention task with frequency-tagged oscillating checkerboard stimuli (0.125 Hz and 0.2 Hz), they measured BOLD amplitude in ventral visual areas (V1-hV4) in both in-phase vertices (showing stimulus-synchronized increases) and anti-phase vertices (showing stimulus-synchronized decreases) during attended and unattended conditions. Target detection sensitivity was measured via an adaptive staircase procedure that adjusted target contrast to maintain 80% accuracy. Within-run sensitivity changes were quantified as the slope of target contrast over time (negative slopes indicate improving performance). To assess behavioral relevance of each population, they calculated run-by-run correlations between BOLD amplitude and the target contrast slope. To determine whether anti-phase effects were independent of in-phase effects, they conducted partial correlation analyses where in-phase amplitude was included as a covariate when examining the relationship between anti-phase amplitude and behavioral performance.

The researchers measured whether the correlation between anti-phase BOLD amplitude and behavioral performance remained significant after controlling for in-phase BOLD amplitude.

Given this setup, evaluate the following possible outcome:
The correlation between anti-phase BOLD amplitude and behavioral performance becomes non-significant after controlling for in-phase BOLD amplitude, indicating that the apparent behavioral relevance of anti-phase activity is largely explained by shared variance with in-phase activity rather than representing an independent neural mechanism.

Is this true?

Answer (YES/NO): NO